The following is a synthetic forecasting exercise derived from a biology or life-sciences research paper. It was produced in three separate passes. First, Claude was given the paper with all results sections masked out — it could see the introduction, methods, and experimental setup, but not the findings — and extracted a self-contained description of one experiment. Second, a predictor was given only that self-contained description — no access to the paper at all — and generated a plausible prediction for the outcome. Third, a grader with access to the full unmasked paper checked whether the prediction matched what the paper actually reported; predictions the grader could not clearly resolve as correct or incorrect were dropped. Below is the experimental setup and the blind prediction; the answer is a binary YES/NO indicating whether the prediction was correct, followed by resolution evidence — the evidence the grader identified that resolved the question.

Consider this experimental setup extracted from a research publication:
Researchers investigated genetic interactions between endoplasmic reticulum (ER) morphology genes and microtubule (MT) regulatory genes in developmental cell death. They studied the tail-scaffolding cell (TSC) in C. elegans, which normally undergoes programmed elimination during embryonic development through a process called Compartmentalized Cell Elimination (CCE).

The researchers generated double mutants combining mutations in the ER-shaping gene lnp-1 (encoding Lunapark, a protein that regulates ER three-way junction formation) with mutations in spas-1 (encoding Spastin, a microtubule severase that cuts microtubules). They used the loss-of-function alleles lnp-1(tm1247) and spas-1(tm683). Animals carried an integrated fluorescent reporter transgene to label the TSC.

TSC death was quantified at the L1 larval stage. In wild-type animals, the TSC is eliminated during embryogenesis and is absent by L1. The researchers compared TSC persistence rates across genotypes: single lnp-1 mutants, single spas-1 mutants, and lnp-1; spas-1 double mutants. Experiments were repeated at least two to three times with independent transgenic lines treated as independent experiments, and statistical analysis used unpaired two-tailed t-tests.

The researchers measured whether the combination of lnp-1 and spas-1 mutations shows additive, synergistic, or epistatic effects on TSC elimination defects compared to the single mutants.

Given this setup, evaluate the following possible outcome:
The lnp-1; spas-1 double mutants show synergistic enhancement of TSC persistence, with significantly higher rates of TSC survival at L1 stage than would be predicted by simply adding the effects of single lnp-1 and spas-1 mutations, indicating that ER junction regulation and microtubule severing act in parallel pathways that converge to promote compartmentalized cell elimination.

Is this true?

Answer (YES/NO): NO